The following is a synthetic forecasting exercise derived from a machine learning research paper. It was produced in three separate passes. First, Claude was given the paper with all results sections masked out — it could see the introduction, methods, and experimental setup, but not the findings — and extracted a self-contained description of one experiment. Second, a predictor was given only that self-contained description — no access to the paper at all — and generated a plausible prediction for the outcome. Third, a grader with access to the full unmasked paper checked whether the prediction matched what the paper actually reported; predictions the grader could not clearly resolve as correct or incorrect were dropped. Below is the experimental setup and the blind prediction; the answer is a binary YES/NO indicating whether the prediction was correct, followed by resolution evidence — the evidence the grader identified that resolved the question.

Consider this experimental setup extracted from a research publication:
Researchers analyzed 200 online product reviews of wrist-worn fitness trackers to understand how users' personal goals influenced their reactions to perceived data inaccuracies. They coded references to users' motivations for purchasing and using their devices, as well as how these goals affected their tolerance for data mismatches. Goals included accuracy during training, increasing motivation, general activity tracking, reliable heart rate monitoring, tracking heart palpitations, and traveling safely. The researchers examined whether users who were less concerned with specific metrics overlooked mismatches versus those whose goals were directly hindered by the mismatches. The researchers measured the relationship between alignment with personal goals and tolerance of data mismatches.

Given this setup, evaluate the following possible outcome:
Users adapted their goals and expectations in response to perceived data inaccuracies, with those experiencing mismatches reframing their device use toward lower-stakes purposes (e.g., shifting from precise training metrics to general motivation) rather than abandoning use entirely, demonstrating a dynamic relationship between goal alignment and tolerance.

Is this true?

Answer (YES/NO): NO